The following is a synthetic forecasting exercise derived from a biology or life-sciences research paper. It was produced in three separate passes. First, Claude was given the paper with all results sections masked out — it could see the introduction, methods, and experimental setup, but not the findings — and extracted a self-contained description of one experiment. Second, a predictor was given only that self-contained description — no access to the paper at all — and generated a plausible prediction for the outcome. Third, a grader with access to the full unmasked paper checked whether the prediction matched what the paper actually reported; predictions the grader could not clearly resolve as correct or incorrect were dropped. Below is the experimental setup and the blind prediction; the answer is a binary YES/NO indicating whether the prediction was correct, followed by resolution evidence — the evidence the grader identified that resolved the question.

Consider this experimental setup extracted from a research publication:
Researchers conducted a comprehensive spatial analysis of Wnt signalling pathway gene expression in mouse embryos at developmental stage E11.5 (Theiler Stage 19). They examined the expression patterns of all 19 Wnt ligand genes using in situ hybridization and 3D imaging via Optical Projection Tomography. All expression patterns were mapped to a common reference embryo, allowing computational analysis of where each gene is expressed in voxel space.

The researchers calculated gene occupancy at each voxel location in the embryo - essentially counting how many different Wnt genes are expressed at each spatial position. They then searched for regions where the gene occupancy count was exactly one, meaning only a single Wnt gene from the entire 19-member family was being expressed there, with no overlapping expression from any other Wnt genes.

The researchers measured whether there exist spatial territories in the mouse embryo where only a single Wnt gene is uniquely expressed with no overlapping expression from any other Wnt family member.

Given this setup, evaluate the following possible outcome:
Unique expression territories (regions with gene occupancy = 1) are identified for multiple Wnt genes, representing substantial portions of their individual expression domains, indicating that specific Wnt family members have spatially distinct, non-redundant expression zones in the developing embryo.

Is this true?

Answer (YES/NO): YES